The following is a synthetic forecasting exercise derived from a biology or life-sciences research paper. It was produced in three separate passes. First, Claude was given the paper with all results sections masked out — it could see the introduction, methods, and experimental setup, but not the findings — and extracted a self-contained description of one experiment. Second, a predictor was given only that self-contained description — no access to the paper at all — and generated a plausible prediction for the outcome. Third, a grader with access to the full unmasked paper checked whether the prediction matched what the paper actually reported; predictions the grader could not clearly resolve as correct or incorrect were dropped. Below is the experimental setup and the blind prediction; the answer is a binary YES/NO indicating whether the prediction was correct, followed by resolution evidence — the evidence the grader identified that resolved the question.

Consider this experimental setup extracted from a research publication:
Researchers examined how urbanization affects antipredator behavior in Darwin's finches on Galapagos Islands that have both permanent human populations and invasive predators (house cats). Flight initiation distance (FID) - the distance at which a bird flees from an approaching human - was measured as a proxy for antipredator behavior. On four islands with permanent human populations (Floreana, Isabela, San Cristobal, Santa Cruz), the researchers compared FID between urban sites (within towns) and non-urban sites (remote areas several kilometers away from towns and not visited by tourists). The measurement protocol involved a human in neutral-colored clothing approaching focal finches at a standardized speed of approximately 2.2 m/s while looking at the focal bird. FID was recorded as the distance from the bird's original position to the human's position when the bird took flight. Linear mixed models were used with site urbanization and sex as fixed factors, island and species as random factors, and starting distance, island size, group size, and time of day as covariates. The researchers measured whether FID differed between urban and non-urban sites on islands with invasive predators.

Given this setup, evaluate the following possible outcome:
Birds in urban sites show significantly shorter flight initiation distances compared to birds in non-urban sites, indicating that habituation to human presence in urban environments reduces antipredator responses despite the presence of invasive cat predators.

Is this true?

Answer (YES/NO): YES